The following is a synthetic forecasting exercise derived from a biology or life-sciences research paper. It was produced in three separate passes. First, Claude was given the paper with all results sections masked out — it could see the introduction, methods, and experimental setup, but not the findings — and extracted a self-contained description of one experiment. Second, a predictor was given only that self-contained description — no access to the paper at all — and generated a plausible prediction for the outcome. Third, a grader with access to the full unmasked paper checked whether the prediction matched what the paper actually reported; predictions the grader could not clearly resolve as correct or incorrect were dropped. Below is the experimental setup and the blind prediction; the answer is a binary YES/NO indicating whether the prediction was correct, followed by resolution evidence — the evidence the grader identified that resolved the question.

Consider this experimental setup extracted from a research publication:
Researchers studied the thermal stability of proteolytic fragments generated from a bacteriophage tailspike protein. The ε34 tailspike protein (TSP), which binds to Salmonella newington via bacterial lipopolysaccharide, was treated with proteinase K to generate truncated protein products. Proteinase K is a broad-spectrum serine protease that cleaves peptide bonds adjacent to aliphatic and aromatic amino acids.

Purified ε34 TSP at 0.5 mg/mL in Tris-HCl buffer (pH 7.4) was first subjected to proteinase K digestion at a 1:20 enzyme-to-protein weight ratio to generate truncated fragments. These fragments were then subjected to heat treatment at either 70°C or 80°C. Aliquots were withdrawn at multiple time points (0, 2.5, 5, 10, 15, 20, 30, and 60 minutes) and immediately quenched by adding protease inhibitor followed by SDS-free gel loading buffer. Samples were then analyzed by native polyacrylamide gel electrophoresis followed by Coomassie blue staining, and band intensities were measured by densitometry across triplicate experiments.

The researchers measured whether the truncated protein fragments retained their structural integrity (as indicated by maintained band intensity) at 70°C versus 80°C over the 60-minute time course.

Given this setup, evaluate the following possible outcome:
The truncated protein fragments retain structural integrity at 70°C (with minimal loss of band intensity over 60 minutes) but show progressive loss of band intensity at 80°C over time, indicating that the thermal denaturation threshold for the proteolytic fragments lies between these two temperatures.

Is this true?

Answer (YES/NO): YES